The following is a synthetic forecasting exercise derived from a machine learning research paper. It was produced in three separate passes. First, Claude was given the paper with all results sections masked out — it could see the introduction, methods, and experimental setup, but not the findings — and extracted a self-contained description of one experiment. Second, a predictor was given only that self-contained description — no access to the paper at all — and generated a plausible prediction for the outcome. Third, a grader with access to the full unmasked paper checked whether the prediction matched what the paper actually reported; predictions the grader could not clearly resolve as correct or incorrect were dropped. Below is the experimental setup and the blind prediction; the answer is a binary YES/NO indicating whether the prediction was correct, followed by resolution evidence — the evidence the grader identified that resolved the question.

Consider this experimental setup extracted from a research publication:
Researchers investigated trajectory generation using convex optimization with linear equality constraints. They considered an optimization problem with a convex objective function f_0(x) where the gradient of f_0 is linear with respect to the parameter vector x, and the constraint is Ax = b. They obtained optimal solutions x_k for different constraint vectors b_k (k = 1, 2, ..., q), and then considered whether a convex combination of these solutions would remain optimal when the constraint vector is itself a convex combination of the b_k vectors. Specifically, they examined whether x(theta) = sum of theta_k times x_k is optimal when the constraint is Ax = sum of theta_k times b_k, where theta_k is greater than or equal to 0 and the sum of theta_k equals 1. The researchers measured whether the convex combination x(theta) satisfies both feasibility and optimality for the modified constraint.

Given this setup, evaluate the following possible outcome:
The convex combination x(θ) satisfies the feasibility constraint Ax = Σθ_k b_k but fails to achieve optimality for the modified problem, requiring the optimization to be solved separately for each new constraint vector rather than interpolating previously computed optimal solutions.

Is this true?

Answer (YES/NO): NO